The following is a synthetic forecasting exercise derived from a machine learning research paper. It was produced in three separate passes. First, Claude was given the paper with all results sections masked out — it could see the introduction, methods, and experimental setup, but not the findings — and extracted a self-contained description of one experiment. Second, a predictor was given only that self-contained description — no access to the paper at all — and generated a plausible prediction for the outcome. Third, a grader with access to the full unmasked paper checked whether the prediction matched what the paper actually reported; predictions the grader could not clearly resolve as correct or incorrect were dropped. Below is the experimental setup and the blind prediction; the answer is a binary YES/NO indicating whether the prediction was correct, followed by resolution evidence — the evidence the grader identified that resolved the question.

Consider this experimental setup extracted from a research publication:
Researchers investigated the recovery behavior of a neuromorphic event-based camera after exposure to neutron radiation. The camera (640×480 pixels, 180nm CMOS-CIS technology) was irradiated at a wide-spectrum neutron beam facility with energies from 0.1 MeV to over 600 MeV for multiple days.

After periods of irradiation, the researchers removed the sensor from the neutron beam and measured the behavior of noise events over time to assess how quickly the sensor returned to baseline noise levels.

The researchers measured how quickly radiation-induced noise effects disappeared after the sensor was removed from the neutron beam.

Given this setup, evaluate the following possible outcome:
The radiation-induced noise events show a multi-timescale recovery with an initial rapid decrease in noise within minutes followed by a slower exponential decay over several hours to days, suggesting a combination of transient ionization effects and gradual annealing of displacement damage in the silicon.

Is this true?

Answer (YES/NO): NO